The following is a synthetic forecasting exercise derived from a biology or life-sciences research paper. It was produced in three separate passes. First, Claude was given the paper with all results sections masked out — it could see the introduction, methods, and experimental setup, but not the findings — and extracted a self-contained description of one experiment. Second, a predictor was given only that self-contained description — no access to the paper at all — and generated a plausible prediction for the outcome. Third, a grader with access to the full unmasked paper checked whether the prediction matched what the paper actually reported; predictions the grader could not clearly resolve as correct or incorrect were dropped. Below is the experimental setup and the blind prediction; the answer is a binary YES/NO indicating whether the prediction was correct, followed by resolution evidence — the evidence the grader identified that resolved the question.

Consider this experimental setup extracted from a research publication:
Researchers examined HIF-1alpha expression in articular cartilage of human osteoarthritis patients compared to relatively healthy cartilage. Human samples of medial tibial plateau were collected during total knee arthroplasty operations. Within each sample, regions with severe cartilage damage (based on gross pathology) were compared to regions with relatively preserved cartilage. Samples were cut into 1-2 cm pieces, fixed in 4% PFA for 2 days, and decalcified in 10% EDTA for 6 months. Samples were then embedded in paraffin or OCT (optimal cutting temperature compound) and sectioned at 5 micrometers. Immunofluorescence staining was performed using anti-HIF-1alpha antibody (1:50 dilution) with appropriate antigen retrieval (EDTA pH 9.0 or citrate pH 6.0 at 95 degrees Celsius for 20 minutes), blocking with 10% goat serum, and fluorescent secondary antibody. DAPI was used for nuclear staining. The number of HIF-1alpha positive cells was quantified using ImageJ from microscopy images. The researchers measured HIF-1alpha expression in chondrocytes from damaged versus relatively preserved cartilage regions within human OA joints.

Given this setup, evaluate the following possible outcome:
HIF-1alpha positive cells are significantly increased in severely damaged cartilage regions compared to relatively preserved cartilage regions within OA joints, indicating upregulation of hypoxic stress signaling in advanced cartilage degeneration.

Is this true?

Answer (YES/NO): NO